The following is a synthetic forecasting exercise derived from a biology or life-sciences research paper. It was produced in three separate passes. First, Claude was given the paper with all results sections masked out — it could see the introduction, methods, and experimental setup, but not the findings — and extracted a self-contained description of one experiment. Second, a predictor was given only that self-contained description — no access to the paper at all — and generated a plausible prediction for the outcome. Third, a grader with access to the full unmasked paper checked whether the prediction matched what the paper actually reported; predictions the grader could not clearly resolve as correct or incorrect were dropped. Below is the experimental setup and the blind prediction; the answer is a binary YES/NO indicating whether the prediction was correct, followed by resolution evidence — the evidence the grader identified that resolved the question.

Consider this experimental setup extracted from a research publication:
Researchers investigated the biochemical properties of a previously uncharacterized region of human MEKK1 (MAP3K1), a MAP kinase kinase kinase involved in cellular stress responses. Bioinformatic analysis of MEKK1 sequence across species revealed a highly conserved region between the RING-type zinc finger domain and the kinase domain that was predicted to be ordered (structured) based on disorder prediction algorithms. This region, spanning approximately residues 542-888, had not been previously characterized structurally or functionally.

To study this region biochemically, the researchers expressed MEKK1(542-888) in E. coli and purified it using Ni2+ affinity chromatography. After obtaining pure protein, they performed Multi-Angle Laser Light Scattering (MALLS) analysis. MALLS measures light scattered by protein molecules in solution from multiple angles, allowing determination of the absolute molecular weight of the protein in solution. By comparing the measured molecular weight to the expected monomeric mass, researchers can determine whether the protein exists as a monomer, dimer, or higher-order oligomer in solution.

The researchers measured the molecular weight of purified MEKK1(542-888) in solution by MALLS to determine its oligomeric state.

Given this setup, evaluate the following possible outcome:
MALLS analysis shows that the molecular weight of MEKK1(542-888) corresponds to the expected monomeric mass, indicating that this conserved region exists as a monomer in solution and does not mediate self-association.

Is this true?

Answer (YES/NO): YES